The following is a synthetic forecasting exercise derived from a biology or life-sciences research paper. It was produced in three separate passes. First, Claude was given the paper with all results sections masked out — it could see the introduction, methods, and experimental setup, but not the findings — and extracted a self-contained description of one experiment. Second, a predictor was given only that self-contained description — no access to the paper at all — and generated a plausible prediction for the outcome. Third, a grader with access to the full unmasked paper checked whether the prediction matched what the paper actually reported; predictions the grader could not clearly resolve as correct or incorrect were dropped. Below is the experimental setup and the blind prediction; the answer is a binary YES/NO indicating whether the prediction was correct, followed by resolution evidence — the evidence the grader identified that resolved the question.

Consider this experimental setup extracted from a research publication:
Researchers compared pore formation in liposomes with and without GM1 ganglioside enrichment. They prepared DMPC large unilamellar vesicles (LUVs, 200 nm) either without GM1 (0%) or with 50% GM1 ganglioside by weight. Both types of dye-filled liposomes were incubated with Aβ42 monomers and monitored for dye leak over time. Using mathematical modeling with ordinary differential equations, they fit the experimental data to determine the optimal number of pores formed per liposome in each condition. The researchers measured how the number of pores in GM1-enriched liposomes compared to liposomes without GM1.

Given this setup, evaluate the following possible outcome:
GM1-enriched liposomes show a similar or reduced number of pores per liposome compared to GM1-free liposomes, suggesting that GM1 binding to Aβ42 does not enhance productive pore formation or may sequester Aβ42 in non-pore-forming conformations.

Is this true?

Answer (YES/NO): NO